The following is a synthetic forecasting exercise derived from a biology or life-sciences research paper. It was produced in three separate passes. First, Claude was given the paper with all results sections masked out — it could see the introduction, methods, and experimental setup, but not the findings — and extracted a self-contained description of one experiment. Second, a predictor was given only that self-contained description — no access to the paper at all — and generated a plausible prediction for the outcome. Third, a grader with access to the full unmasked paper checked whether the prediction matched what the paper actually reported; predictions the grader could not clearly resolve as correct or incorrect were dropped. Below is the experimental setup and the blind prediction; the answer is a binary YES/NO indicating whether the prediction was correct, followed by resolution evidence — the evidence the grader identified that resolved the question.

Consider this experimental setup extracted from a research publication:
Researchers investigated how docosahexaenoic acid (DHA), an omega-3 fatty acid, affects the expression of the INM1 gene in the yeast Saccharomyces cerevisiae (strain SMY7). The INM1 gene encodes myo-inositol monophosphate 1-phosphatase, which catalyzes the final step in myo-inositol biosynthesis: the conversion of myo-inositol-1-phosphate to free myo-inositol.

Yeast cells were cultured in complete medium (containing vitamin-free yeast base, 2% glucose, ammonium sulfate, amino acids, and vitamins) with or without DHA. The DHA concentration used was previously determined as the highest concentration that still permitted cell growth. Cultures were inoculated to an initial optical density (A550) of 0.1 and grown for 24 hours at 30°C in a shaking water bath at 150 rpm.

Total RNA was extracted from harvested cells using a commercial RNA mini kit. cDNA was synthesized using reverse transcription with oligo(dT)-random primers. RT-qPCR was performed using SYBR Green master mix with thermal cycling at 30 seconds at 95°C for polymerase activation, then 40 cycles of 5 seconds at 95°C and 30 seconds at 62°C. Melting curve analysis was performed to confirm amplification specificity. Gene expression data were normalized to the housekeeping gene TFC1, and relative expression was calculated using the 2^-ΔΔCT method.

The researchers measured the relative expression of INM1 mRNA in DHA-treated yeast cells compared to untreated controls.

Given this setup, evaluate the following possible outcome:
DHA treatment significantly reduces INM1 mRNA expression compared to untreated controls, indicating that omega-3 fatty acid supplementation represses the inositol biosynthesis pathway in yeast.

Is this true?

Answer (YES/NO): NO